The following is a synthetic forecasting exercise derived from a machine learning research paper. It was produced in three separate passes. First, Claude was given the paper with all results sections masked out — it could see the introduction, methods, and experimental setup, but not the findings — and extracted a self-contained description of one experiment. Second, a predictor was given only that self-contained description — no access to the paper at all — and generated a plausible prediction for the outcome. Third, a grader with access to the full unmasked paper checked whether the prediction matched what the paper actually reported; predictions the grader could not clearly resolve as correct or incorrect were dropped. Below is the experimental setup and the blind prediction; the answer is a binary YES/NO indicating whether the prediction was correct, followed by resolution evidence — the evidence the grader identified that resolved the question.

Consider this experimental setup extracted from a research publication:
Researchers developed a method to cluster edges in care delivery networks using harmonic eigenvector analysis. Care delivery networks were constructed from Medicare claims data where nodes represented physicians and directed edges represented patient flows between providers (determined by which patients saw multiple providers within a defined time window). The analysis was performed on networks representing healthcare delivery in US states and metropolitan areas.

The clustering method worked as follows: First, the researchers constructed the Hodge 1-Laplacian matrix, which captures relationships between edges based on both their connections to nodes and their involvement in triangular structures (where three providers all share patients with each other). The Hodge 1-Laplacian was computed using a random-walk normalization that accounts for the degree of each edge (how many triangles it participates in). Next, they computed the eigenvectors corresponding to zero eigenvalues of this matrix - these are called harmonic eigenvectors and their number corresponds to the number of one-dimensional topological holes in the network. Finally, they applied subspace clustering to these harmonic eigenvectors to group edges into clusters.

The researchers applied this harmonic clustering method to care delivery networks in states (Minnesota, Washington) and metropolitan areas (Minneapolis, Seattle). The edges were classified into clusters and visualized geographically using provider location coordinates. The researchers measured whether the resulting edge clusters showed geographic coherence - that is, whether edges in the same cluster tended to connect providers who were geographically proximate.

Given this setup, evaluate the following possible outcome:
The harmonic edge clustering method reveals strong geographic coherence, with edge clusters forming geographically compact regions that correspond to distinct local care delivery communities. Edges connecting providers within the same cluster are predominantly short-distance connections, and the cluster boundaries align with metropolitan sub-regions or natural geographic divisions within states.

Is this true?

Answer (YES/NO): NO